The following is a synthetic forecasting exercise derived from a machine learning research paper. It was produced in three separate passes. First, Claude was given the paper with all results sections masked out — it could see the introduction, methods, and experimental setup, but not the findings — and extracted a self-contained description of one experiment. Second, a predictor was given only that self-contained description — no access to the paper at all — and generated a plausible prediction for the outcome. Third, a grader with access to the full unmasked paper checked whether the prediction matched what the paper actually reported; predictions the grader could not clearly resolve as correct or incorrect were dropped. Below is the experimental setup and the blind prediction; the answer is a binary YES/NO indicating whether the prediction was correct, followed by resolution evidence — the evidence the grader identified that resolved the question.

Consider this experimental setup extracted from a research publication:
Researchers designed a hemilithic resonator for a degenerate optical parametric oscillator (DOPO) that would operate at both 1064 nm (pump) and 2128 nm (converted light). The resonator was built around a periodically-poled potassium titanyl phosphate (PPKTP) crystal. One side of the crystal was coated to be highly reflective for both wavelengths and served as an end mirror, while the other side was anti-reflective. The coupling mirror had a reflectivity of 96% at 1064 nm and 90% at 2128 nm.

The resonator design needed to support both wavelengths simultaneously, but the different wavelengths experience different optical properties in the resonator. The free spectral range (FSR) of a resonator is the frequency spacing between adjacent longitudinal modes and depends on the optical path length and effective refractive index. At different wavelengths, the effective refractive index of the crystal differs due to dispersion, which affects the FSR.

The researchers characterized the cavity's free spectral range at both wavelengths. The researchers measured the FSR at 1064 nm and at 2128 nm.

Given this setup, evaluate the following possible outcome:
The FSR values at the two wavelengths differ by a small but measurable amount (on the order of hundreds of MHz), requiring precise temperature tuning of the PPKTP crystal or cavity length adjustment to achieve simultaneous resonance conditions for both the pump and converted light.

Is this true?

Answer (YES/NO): NO